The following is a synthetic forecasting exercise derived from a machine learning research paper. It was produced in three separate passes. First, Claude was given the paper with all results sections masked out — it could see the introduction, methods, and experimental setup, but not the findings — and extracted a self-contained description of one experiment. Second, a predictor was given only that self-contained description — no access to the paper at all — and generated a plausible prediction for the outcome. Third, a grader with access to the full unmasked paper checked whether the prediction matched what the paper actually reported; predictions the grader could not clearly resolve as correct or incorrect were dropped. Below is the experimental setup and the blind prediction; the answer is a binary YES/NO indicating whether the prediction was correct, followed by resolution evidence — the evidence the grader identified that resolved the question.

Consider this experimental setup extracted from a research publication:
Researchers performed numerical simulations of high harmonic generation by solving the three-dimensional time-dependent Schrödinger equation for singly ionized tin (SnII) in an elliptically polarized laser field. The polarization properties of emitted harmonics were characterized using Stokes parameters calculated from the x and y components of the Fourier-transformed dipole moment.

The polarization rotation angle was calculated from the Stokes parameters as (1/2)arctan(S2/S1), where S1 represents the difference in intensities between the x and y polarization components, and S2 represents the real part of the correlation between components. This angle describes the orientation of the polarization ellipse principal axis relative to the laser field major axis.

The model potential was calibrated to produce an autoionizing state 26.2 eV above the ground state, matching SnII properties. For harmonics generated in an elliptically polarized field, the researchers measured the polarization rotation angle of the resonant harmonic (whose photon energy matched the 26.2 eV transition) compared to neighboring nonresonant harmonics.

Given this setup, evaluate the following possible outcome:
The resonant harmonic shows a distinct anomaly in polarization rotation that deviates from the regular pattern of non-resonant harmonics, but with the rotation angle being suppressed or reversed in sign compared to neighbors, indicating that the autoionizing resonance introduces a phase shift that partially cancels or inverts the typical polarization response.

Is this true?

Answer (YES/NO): NO